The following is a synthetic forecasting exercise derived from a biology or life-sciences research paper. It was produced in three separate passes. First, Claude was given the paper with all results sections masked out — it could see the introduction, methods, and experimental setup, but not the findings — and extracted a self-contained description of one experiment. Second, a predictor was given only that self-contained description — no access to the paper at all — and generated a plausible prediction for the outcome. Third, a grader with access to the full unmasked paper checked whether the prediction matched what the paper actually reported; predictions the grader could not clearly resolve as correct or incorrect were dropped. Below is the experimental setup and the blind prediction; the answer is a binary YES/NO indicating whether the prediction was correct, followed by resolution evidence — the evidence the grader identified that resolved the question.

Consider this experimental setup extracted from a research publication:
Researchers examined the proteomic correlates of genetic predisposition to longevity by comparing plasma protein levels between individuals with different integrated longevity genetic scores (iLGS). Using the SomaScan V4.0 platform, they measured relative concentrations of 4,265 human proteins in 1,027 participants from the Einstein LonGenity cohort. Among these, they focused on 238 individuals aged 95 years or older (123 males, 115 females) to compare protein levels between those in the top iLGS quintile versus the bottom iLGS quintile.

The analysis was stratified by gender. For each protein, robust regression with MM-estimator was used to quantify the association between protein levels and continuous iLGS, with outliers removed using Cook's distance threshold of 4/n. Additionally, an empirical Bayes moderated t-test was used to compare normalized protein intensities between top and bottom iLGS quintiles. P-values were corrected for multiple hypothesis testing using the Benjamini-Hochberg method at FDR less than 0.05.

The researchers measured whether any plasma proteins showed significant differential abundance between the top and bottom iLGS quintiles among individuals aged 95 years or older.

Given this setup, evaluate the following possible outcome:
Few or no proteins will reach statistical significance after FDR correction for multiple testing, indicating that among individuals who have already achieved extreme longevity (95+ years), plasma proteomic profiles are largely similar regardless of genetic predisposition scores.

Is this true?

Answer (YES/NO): NO